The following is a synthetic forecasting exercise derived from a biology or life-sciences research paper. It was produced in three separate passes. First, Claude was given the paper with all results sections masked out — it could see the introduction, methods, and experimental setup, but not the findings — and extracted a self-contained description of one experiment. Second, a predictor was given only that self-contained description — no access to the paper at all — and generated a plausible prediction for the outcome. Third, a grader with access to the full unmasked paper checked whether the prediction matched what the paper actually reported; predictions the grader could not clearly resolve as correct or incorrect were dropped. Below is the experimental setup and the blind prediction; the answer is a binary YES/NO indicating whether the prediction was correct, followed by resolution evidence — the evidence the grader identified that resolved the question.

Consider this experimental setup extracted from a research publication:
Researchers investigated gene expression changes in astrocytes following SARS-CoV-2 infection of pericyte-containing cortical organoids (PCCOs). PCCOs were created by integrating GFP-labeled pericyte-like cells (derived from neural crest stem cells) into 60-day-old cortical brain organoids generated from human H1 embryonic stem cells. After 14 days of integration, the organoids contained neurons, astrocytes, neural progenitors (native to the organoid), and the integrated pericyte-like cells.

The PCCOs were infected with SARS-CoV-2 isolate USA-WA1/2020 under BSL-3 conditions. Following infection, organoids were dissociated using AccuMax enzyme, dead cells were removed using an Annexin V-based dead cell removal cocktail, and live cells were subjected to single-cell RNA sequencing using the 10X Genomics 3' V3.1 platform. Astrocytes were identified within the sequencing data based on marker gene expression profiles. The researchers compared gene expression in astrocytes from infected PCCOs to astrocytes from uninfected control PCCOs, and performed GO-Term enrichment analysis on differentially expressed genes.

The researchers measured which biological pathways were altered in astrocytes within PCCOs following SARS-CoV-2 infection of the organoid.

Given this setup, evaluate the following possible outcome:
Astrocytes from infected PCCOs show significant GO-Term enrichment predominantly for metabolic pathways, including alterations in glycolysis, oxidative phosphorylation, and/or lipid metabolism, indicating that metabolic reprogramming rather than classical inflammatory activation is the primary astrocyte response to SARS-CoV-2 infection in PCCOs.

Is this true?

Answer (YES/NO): NO